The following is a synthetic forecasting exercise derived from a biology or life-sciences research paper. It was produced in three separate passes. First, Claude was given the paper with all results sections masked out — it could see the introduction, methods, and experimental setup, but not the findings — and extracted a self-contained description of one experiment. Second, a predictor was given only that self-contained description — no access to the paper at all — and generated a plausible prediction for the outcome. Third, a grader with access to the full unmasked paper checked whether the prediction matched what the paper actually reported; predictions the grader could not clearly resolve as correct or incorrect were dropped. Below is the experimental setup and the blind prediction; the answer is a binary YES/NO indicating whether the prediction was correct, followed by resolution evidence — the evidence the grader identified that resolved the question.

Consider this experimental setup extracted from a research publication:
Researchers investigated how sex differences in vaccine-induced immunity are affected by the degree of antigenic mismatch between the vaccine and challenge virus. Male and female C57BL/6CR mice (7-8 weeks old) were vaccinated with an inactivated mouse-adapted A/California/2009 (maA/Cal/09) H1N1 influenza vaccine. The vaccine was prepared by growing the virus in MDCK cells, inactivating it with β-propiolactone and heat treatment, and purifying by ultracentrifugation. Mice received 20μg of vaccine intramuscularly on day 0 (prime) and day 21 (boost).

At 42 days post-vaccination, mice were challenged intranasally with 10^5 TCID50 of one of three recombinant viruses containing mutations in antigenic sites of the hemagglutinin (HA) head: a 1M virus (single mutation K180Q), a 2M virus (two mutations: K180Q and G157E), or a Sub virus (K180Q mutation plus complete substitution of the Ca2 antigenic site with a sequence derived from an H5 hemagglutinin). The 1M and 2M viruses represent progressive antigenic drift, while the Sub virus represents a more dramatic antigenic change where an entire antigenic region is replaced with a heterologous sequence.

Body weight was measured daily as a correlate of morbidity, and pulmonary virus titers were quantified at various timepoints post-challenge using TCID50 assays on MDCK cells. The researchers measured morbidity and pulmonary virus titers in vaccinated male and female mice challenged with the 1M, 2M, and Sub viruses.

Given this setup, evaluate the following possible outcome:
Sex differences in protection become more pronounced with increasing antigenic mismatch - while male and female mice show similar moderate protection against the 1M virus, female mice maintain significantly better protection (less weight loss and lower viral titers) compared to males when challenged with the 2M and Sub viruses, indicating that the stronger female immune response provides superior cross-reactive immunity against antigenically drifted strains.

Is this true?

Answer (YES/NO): NO